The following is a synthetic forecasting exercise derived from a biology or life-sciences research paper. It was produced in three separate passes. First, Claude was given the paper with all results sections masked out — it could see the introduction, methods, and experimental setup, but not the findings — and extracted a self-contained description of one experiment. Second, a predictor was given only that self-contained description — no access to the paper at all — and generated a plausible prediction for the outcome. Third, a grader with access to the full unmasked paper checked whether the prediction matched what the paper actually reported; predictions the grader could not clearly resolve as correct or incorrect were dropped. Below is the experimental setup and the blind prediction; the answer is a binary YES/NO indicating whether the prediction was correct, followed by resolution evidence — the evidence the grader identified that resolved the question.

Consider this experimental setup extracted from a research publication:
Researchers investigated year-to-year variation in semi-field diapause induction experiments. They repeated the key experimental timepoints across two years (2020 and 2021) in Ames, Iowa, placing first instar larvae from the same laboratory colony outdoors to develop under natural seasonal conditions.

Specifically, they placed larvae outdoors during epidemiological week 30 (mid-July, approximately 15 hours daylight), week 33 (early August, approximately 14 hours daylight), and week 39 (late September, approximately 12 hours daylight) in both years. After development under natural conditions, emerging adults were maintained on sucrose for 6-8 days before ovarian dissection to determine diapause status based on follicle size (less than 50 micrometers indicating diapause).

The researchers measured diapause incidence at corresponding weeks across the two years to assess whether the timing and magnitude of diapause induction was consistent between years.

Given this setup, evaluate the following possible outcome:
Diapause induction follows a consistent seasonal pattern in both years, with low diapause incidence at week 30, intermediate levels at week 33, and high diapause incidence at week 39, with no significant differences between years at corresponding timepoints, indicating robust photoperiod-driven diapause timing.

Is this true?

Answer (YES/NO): NO